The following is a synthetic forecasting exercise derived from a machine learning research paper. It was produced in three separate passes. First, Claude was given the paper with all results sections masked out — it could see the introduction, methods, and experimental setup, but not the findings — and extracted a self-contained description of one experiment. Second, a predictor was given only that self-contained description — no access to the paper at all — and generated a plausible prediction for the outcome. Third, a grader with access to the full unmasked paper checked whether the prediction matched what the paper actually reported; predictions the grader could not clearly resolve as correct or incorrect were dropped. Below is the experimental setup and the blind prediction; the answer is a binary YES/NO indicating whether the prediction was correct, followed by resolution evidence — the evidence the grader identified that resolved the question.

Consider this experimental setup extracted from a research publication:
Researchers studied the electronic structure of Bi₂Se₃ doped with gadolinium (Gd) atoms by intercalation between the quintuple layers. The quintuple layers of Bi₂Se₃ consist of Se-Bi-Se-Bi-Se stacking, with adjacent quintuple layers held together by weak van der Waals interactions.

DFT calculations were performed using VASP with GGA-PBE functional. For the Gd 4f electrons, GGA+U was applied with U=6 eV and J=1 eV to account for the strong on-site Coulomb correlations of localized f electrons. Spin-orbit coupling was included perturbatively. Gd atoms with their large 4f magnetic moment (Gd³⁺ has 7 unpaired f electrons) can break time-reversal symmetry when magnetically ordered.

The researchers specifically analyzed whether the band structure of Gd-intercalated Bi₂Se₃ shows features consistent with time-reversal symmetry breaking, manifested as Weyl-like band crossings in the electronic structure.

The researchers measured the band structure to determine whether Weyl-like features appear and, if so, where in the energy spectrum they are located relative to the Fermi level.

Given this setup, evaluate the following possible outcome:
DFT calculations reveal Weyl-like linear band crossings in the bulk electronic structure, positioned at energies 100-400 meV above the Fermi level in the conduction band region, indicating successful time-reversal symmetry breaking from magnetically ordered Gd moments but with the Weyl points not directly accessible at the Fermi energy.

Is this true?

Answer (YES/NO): NO